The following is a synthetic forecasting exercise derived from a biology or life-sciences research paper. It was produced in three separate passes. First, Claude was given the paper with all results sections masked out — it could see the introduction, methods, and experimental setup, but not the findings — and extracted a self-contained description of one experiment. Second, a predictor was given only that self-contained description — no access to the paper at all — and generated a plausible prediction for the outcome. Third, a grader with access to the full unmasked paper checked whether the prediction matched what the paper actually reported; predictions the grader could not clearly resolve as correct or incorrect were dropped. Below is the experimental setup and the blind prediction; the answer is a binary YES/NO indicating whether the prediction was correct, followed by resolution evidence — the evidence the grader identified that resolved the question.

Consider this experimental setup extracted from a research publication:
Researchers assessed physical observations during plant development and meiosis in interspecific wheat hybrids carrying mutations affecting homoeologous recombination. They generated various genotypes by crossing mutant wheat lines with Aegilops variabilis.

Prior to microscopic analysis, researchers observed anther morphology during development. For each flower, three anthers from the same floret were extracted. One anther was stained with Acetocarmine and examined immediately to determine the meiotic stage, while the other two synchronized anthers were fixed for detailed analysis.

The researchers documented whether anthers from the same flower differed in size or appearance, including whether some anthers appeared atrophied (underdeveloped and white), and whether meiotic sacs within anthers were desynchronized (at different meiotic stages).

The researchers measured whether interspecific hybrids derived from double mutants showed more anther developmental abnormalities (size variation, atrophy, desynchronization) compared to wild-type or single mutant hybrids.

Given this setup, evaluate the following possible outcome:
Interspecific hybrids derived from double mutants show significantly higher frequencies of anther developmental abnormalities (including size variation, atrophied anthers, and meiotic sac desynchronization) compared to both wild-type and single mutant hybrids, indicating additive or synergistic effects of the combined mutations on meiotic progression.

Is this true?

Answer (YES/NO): NO